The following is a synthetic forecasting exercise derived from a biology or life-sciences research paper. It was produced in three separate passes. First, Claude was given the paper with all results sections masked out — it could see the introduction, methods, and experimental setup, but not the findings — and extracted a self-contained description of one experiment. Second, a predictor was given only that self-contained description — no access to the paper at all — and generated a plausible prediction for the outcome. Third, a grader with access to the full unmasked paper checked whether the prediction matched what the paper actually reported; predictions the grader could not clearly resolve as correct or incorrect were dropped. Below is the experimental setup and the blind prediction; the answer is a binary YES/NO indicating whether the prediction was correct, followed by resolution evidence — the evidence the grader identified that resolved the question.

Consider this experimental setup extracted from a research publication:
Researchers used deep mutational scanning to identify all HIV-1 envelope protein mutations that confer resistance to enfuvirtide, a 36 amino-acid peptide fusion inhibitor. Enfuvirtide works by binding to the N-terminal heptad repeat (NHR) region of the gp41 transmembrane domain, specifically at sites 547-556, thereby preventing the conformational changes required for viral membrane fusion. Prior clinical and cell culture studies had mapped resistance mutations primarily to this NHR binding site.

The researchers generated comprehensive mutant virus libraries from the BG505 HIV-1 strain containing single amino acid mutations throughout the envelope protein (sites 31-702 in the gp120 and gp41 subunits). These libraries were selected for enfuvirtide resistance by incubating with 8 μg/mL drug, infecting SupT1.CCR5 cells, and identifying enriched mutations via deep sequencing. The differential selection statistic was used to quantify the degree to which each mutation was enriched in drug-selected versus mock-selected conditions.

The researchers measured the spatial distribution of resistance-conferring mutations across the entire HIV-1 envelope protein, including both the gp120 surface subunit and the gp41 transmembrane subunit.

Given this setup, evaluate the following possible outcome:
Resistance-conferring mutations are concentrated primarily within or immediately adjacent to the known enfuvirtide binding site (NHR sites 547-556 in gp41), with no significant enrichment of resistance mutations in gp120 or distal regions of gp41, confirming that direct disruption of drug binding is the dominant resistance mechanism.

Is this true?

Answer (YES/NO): NO